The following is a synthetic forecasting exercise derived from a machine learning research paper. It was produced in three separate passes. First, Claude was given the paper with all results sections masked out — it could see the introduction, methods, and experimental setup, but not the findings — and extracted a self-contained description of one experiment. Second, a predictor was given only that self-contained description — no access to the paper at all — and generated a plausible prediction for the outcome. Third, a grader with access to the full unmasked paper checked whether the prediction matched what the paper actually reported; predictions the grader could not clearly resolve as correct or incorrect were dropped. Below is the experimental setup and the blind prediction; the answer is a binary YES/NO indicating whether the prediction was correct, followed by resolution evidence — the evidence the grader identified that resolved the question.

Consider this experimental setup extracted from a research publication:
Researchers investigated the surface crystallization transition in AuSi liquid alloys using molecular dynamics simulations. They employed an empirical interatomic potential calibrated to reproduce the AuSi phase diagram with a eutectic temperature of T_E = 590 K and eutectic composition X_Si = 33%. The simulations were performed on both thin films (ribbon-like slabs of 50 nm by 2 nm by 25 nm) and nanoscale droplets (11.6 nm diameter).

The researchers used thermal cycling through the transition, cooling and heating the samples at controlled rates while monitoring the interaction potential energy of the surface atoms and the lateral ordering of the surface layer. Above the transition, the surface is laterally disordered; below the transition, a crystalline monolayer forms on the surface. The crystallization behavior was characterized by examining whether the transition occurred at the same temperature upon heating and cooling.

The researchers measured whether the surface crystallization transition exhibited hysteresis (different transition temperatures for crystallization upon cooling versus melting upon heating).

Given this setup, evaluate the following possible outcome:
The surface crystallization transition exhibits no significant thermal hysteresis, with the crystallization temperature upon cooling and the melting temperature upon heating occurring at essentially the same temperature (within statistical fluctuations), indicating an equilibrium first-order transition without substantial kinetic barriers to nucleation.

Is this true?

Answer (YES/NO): NO